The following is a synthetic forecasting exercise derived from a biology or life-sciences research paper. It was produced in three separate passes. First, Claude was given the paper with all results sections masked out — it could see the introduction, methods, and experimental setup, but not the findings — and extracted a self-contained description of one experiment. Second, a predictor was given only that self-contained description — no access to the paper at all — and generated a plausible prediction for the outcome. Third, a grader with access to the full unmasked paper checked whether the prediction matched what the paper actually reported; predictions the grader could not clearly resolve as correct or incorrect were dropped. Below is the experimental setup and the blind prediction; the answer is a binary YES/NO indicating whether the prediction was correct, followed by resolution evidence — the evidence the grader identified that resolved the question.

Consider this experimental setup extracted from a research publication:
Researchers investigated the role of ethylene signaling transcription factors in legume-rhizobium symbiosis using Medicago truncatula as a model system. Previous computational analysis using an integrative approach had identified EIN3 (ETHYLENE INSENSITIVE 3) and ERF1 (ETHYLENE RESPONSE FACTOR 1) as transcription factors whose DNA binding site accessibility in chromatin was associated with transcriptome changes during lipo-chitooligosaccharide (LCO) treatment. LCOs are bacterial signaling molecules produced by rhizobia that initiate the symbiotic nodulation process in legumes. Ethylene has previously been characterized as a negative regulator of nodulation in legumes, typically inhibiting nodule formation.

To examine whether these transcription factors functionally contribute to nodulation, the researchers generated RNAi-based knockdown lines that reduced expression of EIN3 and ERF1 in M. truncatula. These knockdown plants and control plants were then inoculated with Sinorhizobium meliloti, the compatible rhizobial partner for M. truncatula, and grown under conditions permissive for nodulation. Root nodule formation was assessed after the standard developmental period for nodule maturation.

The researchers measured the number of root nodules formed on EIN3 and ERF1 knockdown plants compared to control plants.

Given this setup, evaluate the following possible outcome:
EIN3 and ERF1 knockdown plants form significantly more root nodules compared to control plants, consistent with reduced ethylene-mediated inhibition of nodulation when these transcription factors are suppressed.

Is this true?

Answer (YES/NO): NO